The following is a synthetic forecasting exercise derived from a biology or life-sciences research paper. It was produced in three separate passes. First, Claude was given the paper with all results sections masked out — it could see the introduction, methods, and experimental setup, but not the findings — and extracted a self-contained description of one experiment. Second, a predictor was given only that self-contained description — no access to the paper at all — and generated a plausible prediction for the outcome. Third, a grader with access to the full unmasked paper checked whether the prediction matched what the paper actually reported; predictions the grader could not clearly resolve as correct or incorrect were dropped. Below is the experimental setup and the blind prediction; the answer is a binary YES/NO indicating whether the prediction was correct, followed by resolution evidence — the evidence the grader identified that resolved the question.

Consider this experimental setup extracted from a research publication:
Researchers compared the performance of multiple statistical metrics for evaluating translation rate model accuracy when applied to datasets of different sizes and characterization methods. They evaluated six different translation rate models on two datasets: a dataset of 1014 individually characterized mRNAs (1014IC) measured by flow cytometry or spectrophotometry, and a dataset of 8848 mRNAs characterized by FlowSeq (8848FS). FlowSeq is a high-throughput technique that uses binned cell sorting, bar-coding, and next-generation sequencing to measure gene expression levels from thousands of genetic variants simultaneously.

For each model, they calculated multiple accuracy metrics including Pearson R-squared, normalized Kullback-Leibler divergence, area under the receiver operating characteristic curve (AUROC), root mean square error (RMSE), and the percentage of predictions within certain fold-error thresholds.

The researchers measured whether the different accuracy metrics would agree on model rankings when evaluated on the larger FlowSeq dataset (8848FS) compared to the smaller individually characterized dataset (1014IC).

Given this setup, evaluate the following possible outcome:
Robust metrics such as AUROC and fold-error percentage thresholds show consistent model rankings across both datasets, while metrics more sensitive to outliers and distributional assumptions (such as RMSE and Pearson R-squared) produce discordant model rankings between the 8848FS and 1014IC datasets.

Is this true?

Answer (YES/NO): NO